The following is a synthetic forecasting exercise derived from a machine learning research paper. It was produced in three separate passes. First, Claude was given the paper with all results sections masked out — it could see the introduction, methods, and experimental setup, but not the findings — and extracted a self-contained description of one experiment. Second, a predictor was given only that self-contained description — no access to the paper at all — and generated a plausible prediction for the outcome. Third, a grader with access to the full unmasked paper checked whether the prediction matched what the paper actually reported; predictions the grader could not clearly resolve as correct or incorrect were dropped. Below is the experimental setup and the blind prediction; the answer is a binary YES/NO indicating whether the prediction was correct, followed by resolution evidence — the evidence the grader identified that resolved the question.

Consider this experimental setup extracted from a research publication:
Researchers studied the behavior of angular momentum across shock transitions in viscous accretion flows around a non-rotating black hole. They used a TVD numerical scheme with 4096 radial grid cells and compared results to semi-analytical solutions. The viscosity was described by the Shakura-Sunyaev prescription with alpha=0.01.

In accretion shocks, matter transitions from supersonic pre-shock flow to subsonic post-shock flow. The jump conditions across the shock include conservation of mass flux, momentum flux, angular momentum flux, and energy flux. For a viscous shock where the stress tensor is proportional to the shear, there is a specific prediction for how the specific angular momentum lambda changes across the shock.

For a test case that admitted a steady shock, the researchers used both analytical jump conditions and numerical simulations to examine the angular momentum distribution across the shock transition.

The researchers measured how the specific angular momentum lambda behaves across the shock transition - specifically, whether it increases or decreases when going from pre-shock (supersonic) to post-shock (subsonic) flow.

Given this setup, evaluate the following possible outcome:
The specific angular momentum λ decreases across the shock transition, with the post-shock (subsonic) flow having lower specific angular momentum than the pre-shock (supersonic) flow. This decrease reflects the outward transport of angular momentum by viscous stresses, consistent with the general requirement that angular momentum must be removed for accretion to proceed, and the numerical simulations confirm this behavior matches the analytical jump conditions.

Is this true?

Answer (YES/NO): NO